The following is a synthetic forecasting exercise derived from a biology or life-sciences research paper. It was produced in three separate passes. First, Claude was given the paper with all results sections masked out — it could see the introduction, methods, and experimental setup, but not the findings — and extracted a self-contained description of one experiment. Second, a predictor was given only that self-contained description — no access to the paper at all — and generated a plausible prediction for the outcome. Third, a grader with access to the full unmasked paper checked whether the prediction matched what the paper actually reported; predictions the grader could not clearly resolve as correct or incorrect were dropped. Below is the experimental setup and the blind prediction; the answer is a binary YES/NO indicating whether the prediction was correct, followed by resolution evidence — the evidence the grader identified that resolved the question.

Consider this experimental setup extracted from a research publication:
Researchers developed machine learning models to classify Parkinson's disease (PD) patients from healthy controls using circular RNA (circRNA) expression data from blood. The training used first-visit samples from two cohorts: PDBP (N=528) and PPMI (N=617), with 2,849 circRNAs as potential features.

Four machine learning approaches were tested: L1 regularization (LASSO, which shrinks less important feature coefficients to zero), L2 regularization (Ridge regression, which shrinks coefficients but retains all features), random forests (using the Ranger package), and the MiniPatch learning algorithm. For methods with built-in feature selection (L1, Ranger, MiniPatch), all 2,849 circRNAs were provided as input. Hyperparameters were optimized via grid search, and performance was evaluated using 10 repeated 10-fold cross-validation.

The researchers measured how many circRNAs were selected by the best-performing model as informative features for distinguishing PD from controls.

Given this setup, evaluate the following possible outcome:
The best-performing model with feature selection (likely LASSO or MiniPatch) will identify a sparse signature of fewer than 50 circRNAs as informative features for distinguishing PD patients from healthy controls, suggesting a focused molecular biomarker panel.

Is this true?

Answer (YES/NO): NO